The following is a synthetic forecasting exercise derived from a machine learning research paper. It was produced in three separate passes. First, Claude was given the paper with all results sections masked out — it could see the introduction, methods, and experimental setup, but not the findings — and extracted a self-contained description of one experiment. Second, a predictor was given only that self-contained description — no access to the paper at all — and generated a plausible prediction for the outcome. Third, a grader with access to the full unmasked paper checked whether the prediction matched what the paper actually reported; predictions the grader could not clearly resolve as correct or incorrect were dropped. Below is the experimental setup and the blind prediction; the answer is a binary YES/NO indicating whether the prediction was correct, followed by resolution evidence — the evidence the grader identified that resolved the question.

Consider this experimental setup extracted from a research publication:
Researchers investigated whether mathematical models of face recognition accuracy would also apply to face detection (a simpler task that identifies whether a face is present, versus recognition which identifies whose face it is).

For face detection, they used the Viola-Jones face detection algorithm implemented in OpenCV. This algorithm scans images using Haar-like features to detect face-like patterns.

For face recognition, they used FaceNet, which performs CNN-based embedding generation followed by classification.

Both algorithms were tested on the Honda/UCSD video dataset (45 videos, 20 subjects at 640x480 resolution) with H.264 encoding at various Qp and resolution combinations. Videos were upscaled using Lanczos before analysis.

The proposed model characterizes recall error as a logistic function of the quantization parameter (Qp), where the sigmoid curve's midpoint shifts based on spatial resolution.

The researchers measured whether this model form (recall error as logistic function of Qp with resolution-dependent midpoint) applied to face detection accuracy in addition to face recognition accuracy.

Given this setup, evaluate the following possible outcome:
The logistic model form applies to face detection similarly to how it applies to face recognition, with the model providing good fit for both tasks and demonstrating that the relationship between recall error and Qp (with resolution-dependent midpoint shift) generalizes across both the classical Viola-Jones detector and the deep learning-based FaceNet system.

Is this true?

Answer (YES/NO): YES